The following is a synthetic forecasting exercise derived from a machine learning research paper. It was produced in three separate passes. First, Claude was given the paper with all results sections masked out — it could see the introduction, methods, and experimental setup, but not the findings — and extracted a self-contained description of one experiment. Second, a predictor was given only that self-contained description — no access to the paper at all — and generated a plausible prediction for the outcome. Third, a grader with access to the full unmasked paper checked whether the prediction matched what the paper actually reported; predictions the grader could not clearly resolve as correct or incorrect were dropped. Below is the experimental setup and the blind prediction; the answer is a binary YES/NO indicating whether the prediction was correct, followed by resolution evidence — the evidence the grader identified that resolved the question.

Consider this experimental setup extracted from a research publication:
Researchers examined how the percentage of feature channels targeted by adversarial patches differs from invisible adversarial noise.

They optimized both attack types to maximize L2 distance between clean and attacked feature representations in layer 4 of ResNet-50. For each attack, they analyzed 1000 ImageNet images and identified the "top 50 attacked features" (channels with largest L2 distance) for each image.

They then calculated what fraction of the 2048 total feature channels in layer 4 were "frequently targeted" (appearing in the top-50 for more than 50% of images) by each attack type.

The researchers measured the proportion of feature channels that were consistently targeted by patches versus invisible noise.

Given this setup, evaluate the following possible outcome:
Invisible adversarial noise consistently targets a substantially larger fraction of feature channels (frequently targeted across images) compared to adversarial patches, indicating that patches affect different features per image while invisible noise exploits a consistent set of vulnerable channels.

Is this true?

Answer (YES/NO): NO